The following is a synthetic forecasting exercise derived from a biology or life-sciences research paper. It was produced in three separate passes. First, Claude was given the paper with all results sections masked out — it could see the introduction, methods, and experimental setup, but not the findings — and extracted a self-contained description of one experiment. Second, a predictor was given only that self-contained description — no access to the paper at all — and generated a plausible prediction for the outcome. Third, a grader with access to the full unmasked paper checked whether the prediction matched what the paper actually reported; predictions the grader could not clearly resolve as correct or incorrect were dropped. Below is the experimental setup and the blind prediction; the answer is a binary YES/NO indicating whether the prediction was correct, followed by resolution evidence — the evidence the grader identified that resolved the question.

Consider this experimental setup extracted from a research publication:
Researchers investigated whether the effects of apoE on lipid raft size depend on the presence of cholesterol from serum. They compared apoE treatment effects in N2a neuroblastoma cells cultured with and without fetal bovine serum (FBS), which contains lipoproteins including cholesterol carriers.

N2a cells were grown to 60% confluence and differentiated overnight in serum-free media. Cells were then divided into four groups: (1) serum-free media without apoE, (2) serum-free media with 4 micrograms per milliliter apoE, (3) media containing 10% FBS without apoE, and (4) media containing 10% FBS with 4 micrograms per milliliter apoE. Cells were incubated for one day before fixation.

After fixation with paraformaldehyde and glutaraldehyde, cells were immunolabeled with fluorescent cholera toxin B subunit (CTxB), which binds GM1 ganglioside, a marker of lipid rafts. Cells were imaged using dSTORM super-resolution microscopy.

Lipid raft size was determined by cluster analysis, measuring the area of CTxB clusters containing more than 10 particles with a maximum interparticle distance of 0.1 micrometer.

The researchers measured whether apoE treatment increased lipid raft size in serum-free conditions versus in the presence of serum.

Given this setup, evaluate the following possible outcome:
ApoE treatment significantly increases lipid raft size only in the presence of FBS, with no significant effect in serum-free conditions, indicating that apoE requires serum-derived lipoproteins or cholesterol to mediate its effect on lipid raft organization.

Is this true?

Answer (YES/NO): NO